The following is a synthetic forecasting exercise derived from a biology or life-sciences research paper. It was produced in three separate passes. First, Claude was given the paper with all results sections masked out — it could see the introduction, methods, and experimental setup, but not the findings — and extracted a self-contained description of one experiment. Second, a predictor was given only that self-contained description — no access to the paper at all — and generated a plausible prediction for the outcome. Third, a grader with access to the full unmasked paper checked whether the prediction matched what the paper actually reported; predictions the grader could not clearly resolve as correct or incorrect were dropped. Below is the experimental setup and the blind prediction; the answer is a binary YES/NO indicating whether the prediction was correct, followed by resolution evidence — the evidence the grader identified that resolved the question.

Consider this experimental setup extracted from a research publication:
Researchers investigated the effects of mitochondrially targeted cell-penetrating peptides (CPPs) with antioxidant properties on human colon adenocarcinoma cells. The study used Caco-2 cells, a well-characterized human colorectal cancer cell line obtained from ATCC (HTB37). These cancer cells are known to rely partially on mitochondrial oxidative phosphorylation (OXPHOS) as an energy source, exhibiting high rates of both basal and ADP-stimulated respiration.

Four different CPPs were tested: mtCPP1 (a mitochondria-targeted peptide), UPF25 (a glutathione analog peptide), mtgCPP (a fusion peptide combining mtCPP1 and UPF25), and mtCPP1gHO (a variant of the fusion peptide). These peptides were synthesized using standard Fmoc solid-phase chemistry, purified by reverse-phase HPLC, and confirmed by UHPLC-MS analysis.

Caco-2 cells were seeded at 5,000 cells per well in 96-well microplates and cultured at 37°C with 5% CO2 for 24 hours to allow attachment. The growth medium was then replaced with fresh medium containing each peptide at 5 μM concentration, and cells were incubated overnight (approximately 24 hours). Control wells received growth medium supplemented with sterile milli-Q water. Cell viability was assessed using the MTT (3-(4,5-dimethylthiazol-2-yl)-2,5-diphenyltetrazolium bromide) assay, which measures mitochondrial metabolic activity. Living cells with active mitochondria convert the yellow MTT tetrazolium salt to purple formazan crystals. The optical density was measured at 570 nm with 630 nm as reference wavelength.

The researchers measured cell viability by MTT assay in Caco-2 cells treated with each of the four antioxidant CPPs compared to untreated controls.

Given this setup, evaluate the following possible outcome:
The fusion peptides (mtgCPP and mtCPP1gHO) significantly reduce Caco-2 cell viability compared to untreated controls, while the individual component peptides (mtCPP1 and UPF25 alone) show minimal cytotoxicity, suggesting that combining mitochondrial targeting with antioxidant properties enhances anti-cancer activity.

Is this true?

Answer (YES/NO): NO